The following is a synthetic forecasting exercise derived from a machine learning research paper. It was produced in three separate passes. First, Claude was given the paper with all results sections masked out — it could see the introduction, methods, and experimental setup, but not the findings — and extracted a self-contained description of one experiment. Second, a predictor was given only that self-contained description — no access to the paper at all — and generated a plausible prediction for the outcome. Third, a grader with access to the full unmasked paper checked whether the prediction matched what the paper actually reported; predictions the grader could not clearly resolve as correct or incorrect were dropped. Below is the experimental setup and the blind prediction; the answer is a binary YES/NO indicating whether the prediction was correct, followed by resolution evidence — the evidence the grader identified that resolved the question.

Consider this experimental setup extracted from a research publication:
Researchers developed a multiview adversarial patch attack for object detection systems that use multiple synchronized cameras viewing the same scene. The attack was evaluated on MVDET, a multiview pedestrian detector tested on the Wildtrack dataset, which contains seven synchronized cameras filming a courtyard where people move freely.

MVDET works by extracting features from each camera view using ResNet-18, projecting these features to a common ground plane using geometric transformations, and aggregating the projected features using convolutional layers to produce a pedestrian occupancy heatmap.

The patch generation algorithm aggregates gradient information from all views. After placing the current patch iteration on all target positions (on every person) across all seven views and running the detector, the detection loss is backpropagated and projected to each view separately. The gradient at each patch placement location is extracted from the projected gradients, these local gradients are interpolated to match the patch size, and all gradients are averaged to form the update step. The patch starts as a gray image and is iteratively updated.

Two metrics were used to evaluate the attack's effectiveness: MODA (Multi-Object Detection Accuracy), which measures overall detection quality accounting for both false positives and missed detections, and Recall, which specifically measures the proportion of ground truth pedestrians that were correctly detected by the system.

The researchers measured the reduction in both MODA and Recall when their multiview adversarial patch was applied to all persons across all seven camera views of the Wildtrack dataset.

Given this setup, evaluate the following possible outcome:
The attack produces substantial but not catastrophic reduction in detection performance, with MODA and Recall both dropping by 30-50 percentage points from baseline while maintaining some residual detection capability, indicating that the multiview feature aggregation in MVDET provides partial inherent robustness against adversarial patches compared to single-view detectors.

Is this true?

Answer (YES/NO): NO